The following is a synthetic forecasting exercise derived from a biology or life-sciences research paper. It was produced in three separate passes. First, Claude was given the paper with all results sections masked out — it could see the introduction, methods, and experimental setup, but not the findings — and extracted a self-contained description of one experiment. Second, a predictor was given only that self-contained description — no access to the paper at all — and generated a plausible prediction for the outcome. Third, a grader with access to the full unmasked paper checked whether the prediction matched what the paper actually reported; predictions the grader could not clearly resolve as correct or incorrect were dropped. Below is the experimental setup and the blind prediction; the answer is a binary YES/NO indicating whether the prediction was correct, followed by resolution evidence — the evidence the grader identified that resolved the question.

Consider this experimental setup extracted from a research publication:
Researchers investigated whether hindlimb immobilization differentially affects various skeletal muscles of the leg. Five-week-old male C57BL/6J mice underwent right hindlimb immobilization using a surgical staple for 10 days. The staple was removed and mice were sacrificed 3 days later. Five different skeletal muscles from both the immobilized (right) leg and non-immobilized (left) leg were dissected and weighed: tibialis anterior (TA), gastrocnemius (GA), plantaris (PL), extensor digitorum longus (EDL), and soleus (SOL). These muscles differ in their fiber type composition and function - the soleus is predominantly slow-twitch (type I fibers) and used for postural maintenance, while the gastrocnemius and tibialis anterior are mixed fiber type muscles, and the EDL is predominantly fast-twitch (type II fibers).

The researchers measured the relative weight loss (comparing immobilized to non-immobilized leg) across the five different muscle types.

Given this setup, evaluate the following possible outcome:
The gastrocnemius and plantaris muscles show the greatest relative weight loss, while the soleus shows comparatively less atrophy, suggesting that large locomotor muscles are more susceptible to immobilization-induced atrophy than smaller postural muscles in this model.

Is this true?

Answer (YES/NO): NO